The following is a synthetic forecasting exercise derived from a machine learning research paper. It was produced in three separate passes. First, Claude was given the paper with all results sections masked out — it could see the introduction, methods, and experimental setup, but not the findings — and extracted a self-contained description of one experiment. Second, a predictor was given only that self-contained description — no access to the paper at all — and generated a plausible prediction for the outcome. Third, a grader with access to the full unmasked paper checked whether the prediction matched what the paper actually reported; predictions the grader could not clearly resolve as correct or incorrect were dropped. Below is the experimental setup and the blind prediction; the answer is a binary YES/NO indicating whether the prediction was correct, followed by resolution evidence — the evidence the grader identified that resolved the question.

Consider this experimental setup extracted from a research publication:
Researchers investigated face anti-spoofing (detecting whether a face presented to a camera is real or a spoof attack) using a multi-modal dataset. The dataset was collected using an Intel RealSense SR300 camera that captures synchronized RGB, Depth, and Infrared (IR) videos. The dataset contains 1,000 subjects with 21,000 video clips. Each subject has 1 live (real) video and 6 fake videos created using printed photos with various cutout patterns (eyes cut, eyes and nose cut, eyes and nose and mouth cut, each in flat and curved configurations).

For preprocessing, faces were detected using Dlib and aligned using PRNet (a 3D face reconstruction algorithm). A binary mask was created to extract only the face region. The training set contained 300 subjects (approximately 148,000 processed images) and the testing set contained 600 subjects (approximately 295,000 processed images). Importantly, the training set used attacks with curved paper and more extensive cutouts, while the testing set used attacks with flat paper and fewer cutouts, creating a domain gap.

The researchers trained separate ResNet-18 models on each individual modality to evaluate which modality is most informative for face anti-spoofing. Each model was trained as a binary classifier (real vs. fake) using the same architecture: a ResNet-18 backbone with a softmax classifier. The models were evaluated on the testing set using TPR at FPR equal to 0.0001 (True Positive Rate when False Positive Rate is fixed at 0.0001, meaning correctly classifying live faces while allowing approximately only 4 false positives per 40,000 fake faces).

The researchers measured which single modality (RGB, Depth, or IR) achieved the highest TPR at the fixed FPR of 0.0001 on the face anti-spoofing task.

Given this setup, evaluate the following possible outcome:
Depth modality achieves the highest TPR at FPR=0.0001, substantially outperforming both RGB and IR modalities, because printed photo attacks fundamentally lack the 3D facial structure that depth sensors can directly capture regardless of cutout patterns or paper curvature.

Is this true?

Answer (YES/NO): YES